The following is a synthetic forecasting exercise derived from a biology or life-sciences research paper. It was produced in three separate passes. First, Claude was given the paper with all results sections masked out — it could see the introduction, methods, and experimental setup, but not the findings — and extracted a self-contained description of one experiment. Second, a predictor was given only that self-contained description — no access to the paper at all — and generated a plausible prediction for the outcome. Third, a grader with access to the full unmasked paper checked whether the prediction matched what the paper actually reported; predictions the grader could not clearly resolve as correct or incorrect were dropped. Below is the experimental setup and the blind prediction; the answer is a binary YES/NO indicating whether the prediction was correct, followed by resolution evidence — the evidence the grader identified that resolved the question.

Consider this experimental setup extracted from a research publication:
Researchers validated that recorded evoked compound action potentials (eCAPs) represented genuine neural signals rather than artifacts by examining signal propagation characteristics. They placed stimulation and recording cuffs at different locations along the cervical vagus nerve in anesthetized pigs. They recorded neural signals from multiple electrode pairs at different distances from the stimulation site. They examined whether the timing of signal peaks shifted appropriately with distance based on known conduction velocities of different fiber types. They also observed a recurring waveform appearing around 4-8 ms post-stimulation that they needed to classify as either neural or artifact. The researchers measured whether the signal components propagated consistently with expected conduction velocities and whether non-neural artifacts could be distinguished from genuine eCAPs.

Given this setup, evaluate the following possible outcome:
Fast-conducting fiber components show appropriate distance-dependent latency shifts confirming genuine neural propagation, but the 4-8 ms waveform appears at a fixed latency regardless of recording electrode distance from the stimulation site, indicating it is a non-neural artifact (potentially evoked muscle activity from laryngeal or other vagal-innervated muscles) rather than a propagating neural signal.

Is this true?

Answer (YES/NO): YES